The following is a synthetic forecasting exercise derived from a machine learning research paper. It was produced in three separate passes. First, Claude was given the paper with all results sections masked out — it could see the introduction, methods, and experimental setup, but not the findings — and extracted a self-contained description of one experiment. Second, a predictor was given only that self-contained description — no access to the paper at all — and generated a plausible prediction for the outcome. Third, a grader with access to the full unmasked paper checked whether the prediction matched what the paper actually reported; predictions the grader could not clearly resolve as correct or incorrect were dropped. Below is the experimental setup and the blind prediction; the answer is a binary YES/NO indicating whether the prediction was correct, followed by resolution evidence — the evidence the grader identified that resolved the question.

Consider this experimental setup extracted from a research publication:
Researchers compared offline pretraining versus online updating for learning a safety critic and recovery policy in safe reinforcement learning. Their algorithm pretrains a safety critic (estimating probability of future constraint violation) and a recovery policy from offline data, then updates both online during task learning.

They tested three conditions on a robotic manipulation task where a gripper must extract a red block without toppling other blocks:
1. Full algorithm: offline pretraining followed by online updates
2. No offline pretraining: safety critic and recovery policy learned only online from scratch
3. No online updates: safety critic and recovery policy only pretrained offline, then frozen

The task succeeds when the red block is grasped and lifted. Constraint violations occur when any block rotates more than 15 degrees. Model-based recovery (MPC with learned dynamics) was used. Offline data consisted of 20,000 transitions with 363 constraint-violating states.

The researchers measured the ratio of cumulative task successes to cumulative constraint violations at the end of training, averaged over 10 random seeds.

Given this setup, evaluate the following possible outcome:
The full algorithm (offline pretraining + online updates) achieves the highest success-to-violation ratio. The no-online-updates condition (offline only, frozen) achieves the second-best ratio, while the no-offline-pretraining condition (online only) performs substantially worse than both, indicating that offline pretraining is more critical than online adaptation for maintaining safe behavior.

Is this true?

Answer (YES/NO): YES